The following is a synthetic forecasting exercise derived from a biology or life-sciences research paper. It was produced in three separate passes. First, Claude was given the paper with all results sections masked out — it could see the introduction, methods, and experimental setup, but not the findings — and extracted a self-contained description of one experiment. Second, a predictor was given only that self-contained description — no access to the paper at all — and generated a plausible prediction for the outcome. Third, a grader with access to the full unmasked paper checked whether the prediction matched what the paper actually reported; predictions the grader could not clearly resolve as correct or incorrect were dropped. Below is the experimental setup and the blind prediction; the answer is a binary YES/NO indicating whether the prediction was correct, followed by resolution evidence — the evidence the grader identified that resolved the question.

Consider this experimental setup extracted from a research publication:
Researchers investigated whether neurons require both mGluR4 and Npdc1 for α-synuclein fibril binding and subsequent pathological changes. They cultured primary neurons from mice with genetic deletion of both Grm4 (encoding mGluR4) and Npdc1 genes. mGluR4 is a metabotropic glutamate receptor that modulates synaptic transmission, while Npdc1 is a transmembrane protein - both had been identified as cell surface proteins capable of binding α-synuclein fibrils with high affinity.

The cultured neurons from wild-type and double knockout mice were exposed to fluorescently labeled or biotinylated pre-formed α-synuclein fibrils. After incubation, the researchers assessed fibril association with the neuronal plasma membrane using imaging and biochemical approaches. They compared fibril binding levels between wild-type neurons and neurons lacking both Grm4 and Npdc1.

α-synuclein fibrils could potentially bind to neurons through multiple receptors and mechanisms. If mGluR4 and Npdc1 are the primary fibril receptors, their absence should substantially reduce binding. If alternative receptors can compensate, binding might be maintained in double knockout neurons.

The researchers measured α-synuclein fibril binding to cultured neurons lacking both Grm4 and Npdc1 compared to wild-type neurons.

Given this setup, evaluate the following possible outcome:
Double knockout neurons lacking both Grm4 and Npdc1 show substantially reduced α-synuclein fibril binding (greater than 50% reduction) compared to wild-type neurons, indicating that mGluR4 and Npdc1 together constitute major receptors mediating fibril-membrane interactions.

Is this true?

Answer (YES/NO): YES